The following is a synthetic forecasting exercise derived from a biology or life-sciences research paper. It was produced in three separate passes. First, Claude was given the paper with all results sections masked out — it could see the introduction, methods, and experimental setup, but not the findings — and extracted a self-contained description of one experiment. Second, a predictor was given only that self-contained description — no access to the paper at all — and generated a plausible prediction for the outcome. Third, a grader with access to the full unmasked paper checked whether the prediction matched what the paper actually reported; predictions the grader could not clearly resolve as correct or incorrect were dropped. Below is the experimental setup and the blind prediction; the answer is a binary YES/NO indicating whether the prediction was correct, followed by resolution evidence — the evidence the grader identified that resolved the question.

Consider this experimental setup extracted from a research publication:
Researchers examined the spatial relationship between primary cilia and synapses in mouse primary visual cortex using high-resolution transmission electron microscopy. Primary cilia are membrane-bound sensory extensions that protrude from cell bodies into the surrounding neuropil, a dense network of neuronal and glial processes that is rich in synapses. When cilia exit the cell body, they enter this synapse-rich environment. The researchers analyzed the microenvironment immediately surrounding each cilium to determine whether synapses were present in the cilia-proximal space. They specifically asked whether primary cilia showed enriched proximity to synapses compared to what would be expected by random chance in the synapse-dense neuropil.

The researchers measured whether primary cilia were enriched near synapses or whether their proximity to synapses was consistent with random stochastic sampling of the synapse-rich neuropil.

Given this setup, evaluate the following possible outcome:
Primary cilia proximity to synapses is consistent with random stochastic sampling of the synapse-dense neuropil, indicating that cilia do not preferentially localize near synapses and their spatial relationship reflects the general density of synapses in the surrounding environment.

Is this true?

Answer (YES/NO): YES